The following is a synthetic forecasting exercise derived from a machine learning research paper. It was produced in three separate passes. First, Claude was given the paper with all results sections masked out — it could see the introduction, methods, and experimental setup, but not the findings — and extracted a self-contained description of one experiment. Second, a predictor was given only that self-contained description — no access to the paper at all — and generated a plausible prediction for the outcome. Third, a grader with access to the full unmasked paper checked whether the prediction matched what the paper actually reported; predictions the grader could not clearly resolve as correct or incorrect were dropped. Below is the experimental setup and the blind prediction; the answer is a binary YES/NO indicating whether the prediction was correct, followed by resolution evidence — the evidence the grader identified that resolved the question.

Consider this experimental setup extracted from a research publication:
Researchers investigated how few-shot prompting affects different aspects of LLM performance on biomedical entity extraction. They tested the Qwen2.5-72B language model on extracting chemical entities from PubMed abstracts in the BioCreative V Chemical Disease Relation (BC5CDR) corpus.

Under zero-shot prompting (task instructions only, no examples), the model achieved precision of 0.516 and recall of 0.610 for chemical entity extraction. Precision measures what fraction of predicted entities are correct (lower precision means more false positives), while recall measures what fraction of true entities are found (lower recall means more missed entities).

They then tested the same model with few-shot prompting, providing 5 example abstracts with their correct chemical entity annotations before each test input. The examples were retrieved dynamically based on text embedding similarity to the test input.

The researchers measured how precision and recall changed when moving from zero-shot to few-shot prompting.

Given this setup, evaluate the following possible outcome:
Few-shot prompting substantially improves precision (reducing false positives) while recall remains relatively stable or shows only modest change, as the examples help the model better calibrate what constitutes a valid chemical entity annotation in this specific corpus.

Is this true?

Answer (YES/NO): NO